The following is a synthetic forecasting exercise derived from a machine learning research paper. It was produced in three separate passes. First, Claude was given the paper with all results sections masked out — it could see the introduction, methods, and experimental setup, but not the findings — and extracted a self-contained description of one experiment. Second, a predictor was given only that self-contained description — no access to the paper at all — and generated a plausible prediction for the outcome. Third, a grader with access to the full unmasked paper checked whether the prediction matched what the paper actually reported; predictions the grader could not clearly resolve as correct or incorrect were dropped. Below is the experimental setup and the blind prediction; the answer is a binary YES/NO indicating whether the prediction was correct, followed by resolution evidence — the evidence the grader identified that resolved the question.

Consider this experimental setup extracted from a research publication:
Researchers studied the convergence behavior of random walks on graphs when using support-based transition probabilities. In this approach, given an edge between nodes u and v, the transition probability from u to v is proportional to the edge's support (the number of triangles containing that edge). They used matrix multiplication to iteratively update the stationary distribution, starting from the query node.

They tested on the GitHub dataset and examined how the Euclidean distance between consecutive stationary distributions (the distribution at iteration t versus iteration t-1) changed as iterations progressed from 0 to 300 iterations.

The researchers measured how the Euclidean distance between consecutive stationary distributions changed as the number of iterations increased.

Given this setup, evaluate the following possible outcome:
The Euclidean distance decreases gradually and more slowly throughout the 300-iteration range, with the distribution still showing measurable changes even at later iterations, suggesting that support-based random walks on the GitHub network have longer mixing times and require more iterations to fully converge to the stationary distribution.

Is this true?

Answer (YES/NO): NO